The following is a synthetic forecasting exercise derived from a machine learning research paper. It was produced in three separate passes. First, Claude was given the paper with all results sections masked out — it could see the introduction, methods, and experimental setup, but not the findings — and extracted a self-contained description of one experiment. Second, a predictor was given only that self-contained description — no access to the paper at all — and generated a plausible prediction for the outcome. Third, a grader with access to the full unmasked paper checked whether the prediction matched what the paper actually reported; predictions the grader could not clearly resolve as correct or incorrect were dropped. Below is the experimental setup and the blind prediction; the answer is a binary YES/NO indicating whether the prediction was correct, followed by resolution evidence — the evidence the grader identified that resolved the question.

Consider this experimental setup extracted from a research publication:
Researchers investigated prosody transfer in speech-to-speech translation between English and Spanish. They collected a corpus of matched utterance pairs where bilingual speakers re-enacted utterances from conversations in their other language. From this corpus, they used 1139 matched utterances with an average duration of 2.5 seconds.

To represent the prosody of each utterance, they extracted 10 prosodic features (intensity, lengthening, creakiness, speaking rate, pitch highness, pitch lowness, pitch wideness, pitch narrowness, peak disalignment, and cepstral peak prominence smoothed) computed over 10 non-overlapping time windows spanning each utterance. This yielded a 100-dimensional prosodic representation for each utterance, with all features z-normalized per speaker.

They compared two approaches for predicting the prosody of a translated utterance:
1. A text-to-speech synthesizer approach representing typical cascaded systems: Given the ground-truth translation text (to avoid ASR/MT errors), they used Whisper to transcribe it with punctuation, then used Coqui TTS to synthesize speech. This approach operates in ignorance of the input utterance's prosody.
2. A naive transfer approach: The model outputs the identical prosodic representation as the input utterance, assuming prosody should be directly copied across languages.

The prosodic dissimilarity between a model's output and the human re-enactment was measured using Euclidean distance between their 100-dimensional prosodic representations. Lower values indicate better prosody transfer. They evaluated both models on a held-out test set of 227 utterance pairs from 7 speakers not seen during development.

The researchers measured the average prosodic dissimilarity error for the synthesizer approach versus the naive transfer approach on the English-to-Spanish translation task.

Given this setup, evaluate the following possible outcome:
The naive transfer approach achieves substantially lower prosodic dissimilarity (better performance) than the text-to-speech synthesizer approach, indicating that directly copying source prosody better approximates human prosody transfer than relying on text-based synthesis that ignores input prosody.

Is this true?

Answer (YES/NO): YES